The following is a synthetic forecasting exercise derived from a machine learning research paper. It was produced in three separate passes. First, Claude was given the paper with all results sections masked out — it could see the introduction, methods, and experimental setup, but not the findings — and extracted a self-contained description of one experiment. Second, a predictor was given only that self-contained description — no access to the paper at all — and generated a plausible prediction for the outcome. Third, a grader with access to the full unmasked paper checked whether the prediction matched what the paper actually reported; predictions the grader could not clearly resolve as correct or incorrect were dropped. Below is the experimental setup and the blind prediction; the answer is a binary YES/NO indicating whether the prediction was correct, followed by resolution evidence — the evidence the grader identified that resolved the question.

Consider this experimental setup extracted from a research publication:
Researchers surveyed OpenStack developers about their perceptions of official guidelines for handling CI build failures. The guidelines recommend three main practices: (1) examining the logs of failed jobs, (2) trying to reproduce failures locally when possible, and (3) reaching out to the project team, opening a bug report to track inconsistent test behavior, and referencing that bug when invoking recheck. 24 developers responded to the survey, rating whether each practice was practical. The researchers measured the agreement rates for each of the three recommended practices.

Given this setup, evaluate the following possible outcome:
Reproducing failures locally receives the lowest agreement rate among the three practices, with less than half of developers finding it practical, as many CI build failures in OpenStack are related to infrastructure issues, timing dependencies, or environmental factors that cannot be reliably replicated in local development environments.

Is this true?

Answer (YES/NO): NO